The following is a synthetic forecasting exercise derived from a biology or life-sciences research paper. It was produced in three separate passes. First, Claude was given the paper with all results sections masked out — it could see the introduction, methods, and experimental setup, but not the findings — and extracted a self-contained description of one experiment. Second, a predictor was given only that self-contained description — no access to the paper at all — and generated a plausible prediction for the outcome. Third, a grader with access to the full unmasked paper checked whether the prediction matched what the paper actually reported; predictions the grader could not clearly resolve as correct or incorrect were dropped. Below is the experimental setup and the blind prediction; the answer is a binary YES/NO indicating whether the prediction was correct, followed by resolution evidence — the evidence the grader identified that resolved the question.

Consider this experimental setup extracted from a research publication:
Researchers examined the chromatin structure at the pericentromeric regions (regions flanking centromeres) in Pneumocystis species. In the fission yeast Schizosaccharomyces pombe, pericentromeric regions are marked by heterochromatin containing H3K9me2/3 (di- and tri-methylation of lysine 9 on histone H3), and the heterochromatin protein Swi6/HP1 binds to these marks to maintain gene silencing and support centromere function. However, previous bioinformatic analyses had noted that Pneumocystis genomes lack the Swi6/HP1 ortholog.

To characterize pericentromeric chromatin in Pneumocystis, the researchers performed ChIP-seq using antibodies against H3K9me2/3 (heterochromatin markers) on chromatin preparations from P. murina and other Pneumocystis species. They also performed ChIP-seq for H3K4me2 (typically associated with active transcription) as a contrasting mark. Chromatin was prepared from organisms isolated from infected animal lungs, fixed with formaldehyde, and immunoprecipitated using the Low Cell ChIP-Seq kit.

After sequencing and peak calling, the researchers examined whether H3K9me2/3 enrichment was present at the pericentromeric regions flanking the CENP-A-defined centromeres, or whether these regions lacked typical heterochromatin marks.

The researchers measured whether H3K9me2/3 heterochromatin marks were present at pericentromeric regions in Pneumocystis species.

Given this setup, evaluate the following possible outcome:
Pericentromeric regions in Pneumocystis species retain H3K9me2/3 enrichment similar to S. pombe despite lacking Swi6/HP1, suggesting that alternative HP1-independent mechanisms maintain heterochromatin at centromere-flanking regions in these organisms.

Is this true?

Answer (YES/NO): YES